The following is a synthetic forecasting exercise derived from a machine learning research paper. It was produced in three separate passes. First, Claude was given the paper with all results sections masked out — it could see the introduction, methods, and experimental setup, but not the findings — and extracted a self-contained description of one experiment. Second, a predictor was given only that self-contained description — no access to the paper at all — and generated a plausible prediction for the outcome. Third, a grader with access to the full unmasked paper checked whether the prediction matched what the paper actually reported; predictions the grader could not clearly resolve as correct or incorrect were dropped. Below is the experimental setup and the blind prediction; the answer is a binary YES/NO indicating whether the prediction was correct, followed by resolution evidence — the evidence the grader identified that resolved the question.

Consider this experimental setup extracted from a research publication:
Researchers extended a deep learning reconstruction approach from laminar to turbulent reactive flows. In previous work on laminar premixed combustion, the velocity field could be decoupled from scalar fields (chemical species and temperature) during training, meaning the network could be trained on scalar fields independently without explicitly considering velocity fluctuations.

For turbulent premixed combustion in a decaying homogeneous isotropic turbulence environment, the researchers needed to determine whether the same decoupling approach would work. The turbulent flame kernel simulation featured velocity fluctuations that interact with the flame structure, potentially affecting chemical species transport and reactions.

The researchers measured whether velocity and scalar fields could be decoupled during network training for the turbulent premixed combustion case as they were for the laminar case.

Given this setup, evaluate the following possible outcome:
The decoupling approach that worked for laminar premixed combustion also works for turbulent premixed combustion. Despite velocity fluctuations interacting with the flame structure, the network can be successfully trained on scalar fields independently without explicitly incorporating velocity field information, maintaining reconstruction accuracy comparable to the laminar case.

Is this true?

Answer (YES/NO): NO